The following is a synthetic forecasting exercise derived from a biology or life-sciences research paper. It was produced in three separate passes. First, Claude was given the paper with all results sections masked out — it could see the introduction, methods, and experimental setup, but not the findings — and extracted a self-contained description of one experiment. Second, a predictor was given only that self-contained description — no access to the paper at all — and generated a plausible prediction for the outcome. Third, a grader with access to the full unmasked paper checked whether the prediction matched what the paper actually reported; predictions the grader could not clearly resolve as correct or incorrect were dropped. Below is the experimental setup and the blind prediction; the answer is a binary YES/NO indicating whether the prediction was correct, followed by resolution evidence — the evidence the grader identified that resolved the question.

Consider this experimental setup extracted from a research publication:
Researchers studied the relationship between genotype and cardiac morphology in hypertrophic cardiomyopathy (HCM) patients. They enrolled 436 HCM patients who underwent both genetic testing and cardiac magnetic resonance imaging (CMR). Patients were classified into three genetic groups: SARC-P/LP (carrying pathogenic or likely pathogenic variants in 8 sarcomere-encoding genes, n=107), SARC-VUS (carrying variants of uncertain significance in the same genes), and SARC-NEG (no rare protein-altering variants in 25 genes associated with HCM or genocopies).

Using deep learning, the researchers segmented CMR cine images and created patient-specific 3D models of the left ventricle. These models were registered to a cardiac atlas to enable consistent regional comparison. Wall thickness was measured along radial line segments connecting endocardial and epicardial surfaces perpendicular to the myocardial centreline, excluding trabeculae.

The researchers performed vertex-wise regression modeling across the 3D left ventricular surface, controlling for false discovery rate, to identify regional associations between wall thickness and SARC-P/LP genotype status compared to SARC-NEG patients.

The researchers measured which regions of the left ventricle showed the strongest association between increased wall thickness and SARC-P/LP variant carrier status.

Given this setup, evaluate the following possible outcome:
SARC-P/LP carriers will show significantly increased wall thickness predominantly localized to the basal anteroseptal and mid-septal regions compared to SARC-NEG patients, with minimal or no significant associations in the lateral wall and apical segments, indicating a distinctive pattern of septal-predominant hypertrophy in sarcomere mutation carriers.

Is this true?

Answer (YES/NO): NO